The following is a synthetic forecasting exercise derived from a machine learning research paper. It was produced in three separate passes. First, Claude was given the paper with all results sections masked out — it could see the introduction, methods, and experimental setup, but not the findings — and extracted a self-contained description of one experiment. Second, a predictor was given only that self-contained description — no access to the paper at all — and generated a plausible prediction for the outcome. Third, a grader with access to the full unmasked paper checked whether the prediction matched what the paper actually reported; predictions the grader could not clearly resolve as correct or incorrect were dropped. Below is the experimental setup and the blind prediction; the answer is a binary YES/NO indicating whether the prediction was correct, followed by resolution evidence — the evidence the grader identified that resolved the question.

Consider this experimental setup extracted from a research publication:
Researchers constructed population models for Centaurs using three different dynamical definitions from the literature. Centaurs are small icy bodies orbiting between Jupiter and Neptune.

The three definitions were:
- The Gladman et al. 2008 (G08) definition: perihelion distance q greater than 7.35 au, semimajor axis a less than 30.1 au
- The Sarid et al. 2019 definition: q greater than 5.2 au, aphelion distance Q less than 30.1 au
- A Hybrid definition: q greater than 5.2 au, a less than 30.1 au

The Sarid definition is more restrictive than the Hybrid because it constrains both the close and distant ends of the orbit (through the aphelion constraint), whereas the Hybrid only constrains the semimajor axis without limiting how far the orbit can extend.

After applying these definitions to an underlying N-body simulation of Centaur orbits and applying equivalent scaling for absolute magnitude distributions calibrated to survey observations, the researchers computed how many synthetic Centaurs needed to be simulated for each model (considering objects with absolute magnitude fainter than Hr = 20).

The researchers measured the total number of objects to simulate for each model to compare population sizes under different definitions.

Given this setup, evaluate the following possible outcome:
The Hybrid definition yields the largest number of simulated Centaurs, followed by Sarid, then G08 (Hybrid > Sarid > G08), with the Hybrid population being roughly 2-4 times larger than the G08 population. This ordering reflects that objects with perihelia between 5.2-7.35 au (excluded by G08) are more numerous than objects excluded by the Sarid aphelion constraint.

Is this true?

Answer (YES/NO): NO